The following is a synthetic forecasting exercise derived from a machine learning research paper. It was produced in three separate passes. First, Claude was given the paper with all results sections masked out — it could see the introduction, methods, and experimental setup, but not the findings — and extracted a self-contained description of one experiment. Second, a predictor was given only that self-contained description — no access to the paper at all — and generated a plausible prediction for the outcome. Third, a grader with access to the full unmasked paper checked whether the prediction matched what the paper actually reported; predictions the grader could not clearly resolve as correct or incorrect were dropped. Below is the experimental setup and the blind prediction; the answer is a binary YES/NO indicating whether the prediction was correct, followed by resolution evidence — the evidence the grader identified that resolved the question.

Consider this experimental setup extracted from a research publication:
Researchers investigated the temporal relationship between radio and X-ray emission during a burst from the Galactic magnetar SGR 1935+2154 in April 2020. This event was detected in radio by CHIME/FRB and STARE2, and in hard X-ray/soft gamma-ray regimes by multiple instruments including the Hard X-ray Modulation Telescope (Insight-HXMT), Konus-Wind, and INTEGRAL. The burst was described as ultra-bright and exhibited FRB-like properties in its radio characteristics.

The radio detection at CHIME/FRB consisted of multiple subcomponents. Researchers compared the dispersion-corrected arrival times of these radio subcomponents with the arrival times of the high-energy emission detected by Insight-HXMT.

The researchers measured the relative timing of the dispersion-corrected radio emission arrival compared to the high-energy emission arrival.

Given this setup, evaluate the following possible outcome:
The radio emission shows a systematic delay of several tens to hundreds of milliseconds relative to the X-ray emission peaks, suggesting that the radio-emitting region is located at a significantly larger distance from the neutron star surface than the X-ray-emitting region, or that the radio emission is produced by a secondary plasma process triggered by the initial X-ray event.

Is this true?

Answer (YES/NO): NO